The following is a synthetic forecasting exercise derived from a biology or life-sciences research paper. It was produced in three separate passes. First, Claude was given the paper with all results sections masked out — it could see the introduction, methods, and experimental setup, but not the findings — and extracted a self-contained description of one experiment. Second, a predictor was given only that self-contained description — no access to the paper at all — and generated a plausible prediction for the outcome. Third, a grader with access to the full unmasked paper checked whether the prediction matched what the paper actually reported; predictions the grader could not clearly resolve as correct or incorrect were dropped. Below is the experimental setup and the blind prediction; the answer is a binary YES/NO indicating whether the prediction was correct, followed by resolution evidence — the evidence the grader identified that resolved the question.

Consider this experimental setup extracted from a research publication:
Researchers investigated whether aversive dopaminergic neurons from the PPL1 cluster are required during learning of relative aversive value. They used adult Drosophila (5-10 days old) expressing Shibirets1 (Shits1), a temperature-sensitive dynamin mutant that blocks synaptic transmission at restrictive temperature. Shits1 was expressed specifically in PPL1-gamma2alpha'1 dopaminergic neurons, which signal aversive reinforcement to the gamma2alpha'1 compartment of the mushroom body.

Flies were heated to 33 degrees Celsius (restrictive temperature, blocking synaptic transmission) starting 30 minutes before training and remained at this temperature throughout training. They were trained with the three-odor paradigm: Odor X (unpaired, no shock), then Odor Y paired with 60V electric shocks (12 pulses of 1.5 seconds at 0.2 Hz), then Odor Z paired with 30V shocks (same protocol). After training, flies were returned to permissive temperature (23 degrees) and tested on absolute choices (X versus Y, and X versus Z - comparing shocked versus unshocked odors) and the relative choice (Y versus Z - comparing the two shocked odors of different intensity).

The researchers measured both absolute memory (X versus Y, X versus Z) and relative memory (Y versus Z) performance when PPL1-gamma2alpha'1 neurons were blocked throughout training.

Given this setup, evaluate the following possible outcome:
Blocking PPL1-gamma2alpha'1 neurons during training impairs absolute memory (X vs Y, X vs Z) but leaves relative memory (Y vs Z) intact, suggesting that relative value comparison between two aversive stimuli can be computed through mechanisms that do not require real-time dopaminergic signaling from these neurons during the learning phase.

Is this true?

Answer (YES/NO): NO